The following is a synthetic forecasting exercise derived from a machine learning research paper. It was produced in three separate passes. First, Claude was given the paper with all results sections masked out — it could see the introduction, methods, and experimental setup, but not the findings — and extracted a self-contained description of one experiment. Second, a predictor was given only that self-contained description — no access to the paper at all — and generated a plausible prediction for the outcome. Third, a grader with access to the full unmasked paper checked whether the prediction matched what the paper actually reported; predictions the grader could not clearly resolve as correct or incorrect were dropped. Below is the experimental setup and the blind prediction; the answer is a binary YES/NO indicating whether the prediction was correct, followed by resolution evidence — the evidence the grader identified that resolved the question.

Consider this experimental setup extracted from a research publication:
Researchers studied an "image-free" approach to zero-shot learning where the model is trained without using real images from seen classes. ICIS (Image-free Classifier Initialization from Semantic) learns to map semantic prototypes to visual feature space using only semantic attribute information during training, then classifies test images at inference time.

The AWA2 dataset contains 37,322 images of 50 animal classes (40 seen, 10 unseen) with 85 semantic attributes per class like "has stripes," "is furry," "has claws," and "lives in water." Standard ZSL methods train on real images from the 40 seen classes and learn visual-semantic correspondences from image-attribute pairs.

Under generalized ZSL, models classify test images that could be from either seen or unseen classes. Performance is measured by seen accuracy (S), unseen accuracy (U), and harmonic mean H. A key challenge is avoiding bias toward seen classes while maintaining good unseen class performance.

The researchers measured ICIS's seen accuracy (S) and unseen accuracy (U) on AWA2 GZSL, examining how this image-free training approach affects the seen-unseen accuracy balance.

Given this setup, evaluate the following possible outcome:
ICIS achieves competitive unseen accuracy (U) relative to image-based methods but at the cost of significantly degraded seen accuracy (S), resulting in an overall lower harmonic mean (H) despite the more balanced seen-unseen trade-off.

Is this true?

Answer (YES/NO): NO